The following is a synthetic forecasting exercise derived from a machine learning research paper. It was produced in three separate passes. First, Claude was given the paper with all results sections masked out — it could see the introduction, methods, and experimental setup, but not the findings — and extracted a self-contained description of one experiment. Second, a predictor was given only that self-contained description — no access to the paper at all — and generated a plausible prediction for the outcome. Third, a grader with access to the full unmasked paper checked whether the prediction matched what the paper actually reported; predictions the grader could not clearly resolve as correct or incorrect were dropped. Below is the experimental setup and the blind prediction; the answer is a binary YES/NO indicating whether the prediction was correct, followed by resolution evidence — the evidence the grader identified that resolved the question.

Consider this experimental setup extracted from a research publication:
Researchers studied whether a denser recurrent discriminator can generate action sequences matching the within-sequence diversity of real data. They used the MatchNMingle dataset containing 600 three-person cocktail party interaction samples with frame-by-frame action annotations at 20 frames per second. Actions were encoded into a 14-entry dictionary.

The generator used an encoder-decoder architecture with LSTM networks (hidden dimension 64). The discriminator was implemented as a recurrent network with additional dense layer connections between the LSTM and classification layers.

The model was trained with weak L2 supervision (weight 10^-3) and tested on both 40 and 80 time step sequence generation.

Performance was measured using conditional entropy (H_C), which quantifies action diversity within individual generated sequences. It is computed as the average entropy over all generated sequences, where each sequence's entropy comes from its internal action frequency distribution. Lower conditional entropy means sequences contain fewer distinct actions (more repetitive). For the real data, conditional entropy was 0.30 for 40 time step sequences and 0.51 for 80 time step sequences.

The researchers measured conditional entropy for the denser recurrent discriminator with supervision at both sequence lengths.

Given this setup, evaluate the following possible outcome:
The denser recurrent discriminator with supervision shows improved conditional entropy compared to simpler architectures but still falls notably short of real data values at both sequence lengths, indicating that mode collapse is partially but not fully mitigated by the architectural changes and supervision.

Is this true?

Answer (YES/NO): NO